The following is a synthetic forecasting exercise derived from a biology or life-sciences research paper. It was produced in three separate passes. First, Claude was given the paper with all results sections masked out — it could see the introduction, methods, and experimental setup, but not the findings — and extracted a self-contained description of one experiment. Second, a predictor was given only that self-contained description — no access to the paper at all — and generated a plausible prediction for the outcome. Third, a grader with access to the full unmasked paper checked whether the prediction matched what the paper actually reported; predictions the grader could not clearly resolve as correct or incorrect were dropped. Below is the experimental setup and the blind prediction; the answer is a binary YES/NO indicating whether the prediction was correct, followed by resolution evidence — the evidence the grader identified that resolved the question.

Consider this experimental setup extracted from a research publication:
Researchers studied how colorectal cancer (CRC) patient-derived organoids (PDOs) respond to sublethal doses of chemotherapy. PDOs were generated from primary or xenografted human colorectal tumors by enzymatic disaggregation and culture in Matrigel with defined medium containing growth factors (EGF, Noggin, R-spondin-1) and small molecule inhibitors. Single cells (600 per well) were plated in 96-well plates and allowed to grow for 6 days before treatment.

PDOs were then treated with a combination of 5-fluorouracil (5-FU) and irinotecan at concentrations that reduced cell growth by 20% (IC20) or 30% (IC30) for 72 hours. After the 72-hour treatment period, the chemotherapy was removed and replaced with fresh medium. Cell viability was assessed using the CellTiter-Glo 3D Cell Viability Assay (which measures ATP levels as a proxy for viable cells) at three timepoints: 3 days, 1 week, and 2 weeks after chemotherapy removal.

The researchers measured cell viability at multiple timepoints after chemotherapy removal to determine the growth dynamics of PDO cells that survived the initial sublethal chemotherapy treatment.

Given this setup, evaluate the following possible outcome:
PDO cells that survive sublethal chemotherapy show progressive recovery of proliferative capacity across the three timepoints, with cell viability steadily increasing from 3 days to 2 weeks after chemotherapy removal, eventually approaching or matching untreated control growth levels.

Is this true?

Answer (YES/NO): NO